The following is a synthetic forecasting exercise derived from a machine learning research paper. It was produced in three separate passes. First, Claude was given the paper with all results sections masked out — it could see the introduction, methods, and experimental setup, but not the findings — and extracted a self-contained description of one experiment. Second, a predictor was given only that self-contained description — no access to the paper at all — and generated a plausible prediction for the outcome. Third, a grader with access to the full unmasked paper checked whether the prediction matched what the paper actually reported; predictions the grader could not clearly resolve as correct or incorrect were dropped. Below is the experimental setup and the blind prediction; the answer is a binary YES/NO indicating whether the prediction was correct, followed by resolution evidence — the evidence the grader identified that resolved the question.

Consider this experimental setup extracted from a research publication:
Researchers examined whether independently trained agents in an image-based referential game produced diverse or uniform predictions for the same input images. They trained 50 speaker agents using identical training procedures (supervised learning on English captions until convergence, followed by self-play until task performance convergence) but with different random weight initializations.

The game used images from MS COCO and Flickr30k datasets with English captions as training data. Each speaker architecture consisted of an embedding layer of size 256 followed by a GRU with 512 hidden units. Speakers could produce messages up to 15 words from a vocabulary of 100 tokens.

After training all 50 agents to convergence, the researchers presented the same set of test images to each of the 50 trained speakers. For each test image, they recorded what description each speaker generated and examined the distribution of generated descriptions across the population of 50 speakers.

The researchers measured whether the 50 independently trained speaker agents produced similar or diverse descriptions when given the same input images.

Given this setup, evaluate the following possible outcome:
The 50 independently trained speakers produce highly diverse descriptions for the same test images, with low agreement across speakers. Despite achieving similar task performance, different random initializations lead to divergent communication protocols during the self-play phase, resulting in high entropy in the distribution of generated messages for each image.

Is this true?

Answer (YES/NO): YES